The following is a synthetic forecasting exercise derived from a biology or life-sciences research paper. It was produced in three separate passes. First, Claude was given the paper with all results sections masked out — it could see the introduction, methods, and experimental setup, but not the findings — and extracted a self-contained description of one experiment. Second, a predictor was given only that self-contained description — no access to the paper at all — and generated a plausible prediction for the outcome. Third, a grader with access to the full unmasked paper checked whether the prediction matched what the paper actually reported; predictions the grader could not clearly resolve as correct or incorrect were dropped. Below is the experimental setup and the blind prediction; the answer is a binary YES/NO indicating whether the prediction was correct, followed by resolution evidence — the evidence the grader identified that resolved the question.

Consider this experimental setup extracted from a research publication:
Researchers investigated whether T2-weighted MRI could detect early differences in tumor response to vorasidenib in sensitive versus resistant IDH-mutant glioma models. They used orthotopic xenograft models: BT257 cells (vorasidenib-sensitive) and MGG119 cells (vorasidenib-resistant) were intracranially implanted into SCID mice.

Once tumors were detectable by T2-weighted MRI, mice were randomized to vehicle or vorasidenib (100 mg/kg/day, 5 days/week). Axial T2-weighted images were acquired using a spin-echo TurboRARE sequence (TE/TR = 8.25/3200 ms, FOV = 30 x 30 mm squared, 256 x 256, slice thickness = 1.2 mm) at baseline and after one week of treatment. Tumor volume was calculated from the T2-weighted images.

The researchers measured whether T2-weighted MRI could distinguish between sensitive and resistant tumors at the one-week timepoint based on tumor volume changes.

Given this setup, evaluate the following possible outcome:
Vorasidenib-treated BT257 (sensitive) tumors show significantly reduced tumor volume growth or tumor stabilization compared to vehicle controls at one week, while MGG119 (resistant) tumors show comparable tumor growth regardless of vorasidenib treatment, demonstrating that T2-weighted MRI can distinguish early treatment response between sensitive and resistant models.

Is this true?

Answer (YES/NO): NO